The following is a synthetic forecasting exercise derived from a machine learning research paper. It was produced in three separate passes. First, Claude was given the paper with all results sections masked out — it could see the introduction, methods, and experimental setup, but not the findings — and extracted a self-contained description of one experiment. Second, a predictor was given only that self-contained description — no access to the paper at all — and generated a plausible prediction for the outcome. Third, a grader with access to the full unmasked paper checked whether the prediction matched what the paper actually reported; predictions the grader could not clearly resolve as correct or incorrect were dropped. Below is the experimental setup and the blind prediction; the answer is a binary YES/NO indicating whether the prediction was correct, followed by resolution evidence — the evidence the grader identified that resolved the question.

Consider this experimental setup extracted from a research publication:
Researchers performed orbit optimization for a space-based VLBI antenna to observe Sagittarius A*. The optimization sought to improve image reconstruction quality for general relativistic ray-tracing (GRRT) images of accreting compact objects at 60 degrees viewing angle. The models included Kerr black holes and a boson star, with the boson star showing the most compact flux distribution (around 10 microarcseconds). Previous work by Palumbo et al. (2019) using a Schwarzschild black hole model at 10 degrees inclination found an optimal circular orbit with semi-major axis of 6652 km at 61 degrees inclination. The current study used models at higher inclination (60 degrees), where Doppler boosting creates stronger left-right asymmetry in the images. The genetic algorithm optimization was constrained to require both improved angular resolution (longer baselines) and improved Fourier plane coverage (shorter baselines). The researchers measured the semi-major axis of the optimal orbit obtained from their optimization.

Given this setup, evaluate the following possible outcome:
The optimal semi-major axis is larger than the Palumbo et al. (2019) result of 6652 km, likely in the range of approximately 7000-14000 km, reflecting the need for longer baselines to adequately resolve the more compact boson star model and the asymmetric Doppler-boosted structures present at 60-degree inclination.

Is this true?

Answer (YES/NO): NO